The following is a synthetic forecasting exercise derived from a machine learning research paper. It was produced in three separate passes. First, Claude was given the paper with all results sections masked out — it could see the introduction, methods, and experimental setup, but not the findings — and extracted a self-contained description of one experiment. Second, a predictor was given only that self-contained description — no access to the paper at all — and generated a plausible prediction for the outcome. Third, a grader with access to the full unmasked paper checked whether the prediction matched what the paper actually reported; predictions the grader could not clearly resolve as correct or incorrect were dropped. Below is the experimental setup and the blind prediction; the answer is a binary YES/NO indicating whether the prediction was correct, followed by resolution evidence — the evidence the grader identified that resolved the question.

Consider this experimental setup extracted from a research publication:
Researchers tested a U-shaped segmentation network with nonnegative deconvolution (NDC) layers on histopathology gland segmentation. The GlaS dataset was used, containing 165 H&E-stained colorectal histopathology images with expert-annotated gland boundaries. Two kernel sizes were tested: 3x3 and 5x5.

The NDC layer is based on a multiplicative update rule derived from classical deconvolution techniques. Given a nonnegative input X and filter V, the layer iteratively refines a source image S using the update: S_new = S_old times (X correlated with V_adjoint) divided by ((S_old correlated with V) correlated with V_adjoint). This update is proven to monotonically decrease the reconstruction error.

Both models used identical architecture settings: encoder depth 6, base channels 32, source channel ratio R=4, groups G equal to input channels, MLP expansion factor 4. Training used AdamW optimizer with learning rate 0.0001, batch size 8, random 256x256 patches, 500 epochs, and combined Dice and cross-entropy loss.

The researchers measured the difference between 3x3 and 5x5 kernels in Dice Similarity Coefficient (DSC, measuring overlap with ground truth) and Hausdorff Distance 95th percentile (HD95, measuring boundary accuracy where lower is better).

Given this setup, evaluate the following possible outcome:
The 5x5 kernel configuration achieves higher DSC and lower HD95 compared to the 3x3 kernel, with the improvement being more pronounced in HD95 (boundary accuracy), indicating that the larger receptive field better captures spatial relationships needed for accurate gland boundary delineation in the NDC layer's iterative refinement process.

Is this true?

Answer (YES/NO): YES